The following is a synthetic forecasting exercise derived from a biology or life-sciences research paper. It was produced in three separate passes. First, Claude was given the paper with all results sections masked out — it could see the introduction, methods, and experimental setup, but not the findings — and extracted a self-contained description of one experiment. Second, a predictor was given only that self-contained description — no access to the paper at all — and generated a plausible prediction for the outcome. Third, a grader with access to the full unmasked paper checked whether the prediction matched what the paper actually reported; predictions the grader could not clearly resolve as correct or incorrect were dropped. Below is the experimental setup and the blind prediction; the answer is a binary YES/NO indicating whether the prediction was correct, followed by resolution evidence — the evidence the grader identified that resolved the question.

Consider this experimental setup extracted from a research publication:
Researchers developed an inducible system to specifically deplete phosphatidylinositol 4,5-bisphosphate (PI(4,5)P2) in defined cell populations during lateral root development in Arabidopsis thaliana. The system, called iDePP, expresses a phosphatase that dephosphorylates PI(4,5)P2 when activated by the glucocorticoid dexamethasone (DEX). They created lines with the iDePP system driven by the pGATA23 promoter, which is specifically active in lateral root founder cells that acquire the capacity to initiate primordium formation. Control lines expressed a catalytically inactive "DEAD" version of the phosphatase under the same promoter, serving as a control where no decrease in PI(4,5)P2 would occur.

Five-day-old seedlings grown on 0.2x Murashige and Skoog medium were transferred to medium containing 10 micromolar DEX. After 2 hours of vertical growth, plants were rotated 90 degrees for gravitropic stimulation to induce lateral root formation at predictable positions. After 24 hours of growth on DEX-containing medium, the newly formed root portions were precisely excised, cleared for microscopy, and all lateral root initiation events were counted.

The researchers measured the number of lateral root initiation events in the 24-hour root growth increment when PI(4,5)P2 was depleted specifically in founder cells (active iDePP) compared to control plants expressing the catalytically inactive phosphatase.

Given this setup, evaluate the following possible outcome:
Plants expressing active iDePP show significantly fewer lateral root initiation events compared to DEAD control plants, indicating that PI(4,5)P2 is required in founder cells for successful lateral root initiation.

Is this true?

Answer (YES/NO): NO